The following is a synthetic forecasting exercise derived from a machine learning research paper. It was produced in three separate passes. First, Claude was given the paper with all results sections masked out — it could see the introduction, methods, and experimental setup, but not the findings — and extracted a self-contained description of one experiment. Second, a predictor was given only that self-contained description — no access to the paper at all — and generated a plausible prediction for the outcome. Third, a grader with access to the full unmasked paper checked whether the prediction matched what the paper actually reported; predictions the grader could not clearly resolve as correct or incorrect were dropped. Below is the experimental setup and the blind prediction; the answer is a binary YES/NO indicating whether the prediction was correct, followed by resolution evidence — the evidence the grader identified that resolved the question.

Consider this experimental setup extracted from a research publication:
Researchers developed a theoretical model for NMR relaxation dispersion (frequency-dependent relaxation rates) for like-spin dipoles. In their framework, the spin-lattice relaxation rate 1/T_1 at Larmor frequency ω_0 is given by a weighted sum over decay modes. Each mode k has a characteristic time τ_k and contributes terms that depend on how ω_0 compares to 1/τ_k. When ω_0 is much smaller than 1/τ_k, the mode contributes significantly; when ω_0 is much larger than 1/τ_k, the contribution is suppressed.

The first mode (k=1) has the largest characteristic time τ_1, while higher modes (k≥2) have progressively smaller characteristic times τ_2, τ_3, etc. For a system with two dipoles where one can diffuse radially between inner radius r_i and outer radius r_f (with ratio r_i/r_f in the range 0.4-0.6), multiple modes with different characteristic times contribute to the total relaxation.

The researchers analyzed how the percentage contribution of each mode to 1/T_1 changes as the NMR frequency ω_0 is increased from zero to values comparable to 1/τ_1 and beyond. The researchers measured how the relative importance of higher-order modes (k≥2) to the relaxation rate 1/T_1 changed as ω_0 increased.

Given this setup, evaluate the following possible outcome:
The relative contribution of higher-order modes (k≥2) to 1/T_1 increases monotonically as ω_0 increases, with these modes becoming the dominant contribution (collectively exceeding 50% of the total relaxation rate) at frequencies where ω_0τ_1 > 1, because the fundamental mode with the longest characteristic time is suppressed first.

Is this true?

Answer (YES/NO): YES